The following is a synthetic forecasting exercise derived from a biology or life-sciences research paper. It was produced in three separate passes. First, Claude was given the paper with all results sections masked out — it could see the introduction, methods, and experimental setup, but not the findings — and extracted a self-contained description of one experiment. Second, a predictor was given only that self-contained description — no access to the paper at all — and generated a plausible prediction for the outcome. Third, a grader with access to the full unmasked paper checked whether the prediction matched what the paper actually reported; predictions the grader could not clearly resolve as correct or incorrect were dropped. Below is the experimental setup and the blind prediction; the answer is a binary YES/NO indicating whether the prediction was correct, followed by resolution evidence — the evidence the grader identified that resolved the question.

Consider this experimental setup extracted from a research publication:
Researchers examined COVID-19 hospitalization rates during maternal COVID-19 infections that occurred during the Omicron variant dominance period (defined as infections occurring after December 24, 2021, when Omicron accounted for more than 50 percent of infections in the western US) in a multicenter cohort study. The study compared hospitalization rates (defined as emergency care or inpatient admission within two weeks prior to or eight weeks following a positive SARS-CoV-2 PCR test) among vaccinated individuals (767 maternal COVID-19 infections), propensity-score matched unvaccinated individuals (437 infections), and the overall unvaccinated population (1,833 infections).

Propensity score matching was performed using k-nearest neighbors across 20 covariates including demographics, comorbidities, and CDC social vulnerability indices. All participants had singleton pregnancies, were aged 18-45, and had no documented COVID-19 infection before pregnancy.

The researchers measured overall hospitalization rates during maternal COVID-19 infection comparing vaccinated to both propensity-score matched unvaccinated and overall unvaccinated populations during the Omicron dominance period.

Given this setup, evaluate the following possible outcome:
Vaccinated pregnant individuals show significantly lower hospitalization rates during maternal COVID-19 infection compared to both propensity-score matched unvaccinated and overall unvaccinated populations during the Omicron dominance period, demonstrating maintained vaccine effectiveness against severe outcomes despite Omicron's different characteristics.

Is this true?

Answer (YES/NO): NO